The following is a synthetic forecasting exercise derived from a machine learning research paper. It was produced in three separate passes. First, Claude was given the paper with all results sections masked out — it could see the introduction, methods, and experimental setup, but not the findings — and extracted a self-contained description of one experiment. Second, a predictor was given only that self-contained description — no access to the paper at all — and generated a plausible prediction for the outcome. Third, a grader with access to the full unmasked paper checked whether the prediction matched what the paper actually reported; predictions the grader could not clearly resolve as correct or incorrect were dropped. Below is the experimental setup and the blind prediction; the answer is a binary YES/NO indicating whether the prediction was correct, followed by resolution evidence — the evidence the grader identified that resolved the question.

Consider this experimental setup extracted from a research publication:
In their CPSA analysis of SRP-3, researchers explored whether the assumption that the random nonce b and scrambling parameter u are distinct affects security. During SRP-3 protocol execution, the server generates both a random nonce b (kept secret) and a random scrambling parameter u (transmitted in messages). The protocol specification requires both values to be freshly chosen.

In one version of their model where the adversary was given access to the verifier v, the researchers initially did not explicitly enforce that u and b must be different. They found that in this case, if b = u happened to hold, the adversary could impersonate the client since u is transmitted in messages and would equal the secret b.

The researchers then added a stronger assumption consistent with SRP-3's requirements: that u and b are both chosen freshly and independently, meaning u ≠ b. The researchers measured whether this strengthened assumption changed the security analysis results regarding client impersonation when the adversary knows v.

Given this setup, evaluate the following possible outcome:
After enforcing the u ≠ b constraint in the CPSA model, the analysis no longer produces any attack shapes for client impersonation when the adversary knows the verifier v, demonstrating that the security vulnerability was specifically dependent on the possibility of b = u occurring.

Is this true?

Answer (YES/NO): YES